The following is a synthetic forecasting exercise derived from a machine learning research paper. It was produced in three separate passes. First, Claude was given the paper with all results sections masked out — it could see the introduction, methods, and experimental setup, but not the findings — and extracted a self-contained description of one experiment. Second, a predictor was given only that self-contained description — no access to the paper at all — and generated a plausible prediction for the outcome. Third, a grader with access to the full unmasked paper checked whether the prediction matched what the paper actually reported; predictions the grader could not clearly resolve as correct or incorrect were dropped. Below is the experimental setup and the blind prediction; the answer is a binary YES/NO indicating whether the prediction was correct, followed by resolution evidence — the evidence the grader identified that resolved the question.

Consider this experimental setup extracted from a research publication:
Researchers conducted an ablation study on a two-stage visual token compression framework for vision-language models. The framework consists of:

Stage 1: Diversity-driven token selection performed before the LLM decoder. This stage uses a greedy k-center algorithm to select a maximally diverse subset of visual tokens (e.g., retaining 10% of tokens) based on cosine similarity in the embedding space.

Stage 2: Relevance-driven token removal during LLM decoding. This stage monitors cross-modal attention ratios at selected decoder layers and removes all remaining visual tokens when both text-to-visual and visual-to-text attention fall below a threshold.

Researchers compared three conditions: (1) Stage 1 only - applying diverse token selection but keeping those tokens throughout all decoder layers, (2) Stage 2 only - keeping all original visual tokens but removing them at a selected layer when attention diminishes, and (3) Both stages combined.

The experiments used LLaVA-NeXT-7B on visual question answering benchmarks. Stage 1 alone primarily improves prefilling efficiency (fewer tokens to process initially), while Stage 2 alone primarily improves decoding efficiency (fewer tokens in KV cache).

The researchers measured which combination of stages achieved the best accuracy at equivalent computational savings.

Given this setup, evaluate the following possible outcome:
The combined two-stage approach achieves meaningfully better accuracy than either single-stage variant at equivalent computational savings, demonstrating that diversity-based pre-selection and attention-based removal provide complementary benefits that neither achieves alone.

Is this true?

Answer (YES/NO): NO